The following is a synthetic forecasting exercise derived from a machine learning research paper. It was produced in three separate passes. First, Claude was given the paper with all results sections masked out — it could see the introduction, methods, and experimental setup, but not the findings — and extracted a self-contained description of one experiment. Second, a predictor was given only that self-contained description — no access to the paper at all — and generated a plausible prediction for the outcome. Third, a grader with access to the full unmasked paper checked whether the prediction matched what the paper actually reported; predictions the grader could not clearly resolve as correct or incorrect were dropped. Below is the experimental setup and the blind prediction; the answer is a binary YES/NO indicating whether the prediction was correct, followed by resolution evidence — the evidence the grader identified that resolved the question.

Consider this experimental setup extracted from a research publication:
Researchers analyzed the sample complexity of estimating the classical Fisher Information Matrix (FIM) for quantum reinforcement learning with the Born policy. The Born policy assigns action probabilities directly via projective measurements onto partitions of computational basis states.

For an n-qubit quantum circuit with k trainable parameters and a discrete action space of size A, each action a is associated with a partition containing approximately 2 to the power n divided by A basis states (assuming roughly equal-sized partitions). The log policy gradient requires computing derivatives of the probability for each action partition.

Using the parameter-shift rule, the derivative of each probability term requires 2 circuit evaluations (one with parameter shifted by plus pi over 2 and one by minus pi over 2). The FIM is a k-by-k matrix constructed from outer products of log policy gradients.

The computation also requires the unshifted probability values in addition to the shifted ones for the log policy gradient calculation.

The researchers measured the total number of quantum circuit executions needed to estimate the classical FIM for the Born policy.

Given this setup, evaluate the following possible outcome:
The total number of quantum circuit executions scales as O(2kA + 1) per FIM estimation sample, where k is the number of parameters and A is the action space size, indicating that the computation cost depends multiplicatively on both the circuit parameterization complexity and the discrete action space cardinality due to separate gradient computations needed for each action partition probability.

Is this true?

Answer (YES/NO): NO